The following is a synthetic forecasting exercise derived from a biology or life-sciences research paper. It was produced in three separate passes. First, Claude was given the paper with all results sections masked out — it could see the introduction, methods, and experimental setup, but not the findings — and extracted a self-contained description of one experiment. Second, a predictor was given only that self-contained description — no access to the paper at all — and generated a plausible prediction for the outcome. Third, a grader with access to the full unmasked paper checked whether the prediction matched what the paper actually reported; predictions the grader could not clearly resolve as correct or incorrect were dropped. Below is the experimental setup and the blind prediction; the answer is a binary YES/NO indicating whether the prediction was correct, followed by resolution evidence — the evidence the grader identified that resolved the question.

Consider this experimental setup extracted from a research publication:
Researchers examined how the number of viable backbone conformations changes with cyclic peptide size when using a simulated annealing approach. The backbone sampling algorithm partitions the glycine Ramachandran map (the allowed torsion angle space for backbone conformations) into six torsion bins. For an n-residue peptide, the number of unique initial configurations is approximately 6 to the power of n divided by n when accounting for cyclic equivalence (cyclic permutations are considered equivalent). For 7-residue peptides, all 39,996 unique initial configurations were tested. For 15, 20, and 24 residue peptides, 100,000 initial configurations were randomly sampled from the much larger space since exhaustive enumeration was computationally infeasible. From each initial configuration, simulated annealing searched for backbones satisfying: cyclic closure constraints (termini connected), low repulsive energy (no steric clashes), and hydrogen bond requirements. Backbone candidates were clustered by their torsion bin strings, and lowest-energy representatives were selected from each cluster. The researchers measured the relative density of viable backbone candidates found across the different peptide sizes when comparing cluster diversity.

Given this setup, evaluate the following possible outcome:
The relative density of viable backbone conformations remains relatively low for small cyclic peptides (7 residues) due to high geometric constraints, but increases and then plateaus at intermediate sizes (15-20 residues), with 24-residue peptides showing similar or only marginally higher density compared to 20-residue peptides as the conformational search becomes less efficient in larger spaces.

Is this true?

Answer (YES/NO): NO